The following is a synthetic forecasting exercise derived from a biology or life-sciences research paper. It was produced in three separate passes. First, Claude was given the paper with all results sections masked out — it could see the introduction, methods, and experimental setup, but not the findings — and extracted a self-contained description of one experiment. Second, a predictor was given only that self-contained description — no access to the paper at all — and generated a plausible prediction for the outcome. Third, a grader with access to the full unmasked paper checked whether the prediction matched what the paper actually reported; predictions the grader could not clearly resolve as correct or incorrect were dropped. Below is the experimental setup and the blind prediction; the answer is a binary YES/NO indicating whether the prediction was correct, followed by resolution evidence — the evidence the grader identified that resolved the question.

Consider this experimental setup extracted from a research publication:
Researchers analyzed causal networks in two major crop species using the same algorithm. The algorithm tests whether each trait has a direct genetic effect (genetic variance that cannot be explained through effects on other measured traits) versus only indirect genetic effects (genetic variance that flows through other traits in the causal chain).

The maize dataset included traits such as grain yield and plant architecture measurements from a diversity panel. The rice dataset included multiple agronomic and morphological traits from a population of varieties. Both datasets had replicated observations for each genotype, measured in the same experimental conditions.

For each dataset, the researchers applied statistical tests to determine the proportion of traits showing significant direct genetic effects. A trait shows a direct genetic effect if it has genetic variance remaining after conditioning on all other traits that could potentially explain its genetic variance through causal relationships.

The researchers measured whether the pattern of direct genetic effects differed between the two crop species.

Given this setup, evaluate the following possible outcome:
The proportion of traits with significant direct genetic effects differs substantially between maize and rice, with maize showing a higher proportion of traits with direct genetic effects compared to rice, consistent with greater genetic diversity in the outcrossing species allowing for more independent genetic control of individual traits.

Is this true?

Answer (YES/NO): YES